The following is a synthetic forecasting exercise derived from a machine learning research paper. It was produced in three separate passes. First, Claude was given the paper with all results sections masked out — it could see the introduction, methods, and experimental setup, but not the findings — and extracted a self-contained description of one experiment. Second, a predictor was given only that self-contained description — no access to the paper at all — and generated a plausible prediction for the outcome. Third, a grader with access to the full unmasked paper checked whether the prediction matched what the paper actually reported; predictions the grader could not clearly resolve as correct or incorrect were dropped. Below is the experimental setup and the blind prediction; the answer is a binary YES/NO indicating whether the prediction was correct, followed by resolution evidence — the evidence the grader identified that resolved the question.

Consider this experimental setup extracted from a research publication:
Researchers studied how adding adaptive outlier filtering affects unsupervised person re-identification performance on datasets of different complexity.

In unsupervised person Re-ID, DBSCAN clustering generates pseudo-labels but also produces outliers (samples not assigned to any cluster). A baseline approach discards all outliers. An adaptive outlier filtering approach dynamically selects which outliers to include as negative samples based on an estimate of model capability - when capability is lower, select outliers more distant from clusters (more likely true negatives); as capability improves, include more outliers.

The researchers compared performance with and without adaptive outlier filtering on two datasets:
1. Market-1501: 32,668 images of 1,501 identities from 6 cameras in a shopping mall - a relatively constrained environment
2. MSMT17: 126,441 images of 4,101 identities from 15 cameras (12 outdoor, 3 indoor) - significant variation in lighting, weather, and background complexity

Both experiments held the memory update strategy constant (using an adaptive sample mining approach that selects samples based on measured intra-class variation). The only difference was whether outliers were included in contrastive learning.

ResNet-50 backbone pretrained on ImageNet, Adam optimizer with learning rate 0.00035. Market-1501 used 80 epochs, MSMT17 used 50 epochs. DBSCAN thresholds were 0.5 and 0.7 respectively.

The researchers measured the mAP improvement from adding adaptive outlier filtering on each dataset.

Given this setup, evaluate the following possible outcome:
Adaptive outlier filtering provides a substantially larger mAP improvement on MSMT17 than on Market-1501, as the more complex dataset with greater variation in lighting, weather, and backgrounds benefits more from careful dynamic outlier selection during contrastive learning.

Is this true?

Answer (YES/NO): YES